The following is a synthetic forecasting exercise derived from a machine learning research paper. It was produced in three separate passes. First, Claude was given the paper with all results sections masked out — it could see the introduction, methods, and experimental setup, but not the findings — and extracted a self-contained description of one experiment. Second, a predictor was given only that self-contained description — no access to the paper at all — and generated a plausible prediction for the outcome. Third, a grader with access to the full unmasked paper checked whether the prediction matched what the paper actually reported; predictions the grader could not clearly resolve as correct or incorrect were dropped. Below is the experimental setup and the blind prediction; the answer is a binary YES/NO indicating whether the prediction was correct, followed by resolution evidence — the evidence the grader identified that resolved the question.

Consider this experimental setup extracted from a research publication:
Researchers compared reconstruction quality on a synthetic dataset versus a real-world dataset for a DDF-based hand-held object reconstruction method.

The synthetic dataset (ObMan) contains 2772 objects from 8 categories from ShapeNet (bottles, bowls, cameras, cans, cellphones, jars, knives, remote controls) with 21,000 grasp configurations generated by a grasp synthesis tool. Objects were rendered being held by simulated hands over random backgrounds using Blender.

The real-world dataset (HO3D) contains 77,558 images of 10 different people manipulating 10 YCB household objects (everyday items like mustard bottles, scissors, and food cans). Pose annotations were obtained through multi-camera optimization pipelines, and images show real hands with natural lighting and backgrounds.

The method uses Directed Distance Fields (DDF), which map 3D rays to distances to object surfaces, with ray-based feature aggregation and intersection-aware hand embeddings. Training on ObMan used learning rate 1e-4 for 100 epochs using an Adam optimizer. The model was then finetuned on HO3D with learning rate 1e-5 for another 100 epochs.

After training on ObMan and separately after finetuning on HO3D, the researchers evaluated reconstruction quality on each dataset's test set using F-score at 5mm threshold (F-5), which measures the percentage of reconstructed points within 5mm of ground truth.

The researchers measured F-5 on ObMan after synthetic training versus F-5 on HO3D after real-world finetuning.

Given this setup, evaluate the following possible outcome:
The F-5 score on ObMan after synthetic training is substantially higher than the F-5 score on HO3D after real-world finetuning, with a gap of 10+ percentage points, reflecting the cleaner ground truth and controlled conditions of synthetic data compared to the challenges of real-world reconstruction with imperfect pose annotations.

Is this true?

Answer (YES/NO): YES